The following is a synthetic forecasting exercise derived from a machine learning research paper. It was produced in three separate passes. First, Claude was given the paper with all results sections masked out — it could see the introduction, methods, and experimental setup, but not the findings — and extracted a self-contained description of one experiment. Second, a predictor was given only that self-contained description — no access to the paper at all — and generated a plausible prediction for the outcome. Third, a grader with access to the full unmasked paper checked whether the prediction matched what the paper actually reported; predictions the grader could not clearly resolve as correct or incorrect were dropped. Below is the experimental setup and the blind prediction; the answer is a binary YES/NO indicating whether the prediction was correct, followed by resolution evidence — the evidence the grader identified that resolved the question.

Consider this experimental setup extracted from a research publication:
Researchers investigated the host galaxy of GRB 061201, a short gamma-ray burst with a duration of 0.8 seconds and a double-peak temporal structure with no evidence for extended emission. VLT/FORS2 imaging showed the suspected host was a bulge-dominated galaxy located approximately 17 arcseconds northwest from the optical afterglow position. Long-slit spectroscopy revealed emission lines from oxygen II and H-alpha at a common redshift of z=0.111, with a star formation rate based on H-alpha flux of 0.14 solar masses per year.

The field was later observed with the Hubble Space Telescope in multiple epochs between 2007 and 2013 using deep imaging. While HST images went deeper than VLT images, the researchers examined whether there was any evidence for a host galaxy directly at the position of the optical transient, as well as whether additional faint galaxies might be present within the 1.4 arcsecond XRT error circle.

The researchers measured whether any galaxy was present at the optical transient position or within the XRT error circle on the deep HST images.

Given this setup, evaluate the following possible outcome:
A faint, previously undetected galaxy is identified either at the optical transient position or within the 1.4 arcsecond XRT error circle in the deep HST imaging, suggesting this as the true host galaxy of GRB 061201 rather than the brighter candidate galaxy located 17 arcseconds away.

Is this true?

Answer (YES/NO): NO